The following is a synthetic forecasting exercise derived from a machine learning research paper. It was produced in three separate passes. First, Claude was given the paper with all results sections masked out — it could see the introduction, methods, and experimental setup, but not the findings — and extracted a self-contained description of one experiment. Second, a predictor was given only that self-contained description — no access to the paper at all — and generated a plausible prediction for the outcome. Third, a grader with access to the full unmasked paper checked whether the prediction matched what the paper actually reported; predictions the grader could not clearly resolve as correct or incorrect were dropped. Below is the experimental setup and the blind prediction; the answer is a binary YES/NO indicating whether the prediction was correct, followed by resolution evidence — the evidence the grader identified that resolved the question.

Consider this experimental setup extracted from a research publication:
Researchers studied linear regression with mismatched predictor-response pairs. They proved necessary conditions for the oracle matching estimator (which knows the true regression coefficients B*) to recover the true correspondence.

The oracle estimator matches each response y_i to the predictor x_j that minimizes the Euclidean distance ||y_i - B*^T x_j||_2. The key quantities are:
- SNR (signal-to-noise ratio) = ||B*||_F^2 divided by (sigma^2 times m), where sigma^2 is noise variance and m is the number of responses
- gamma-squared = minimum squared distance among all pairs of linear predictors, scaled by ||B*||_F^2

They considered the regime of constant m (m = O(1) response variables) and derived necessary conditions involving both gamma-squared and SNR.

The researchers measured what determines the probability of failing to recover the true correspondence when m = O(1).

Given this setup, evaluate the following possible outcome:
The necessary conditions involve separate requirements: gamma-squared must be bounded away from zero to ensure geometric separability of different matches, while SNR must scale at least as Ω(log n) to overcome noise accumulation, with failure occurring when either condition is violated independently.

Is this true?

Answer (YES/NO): NO